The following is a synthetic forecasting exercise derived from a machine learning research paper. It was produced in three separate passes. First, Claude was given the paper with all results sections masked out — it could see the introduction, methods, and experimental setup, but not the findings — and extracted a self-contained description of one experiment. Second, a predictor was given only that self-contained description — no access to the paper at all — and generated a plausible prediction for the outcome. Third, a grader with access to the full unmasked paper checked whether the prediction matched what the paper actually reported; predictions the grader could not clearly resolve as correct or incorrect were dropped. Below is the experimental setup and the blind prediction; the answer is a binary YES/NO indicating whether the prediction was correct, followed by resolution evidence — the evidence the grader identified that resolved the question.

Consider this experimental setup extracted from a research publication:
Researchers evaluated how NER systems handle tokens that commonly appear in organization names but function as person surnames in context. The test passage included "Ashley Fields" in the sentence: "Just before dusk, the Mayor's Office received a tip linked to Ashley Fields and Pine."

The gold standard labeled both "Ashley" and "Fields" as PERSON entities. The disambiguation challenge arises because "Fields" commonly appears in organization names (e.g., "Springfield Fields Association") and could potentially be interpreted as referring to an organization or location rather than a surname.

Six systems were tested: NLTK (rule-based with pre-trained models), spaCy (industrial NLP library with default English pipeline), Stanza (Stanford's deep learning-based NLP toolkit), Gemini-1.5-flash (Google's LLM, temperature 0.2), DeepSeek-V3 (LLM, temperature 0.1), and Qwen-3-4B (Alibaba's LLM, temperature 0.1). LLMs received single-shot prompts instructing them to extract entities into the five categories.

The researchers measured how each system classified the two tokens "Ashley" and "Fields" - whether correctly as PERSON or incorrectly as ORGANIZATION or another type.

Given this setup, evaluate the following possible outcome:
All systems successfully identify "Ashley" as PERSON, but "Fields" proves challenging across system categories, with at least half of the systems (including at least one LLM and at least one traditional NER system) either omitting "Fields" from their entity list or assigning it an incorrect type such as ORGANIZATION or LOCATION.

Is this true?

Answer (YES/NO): NO